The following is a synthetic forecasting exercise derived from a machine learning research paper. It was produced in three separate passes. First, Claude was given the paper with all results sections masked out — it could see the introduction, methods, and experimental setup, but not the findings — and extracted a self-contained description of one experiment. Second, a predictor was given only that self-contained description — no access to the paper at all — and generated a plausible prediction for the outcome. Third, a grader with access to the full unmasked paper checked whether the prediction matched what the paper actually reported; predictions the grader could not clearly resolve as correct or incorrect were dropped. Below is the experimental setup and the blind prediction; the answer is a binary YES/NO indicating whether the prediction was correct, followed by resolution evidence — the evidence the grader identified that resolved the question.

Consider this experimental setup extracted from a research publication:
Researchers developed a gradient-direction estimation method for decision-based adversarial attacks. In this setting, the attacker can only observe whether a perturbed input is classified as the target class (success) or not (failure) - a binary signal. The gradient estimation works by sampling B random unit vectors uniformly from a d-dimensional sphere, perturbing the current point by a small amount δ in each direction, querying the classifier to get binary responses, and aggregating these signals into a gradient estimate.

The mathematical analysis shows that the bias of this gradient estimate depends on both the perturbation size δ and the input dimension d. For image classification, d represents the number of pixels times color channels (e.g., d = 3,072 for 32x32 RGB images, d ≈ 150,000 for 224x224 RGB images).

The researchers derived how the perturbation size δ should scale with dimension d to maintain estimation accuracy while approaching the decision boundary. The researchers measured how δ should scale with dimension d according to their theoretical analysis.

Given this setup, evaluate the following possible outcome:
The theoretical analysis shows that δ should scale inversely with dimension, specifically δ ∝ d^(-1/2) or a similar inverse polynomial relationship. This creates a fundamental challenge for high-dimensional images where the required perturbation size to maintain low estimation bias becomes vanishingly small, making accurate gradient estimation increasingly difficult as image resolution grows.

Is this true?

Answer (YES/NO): NO